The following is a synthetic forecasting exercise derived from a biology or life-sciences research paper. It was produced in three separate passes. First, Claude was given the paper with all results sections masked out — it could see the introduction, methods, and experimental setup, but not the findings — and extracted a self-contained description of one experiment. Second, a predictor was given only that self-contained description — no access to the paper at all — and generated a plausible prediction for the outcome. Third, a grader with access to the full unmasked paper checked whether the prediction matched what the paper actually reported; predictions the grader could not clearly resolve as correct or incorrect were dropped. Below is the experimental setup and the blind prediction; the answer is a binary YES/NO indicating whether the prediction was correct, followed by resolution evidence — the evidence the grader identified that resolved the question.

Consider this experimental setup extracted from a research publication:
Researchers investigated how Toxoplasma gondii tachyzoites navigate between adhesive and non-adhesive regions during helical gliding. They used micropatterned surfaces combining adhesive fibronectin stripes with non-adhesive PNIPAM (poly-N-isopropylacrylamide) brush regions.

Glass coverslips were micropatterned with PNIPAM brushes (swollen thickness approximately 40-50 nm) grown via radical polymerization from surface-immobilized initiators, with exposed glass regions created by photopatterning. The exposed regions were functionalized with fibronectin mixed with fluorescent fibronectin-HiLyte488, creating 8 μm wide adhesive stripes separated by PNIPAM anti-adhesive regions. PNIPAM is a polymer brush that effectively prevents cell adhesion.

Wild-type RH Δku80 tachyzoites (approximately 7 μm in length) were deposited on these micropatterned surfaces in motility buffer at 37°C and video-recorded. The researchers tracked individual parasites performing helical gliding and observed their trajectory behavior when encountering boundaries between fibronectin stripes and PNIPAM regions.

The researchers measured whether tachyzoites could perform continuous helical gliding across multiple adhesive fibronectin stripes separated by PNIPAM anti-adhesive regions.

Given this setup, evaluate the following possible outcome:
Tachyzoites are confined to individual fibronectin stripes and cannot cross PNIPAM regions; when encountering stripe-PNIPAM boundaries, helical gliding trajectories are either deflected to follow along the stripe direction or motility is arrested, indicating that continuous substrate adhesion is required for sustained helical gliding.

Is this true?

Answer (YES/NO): NO